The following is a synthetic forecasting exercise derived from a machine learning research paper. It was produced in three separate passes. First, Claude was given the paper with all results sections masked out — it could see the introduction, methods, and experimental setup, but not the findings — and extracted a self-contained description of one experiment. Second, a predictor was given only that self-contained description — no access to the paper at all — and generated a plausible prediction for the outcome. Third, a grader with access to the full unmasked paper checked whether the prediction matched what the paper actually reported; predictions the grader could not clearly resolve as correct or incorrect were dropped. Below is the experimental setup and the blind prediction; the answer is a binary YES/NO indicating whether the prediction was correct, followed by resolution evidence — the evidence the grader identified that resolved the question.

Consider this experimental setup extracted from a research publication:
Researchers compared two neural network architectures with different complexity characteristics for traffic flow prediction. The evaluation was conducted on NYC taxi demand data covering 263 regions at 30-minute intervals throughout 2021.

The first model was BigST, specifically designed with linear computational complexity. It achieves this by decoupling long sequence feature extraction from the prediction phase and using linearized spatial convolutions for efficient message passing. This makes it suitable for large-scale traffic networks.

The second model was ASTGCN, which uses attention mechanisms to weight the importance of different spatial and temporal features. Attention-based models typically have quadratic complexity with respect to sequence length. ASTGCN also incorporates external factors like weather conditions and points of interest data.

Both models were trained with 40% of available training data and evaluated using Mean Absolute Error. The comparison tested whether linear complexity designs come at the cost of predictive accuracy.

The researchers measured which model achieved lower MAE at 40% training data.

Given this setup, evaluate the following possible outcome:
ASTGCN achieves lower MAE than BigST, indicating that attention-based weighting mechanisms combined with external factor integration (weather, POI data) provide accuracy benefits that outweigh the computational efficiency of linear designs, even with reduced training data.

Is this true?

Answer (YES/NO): NO